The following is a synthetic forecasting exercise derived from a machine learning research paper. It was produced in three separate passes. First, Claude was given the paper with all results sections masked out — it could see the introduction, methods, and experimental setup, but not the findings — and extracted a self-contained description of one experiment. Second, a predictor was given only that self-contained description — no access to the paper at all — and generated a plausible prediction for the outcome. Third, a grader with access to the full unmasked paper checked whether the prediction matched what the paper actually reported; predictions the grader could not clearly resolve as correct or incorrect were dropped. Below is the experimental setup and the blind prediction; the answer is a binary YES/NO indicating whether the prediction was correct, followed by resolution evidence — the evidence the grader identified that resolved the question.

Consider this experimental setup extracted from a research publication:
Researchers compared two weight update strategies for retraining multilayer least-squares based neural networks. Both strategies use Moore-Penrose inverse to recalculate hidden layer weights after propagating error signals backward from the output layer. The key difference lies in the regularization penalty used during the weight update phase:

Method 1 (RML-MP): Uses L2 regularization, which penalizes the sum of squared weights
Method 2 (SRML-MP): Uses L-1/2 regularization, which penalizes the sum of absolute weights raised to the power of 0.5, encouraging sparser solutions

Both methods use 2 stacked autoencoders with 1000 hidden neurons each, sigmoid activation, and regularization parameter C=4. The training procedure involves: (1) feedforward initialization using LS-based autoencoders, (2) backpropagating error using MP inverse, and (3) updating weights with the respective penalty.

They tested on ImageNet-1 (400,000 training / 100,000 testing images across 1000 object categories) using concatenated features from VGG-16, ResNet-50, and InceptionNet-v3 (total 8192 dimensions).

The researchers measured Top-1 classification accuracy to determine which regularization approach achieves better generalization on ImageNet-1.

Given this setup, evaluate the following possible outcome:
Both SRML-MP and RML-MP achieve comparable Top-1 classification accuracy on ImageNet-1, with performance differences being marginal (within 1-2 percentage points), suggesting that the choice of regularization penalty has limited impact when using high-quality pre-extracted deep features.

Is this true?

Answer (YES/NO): YES